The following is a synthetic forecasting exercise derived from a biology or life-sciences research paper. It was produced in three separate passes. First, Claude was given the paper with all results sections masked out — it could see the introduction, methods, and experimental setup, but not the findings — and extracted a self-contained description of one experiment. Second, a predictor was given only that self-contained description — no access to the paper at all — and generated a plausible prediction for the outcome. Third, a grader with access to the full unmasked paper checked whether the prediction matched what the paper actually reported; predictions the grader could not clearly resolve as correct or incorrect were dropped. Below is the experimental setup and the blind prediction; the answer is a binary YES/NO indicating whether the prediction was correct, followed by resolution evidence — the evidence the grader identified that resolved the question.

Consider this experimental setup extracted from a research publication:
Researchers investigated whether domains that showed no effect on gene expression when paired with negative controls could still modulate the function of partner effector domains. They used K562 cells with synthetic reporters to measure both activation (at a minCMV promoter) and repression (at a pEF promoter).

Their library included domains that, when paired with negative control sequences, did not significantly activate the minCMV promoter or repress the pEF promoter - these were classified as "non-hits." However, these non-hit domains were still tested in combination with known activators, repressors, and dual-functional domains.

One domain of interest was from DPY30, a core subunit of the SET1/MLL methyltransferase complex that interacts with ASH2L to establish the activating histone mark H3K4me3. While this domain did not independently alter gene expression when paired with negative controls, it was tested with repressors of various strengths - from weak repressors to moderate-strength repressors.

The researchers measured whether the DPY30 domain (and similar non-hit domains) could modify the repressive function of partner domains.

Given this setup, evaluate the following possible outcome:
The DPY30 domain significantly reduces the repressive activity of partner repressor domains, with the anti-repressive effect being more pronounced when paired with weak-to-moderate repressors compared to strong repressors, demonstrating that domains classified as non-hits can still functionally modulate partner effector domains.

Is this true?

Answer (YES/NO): YES